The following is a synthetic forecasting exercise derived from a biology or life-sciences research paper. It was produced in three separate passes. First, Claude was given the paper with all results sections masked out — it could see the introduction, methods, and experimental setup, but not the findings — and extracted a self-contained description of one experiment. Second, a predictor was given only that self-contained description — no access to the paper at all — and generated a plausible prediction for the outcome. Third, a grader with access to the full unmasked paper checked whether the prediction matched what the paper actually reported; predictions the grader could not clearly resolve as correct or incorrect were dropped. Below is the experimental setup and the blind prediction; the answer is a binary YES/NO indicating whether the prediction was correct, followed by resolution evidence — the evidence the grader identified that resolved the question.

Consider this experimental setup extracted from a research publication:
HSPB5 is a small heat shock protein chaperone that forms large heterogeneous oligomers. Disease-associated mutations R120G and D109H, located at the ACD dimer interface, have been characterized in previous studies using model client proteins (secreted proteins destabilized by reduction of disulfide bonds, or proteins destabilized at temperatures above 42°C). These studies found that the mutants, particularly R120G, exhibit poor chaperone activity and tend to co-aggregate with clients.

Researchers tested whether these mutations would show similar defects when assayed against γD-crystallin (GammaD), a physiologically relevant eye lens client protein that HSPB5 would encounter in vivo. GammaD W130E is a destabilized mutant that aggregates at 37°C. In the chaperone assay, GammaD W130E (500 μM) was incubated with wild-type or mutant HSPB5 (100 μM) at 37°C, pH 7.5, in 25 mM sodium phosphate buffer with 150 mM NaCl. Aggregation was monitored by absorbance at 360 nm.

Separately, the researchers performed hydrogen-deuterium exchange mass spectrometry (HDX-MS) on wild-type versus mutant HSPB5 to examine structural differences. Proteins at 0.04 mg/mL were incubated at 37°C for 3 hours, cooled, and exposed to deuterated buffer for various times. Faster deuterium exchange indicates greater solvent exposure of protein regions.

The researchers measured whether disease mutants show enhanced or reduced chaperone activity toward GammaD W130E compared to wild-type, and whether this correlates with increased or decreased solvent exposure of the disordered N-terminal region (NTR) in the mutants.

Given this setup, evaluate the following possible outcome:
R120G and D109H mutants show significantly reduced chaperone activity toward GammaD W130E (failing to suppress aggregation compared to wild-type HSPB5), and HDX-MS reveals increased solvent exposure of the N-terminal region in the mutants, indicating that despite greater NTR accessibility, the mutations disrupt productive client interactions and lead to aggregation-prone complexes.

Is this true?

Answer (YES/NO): NO